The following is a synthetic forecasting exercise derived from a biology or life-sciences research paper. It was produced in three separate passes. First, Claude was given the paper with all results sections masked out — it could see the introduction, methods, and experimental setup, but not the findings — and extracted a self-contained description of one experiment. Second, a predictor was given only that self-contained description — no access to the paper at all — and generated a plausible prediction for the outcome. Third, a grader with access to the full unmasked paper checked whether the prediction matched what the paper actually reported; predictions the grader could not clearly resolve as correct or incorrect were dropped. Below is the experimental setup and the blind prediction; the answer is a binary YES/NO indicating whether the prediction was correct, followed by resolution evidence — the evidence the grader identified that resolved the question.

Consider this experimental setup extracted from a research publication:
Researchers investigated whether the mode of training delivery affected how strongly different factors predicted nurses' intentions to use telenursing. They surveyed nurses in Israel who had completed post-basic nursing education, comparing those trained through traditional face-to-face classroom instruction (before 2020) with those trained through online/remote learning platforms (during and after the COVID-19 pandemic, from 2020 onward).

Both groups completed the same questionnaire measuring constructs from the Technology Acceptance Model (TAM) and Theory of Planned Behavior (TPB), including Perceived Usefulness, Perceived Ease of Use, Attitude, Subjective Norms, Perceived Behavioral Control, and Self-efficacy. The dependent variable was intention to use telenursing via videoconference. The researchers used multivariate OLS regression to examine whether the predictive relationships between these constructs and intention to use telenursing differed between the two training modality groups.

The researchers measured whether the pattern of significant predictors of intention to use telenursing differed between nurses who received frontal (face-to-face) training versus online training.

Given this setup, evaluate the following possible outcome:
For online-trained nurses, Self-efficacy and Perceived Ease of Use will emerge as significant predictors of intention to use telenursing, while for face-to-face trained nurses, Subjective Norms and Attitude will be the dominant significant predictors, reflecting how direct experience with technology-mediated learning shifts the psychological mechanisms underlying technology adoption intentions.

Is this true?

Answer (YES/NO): NO